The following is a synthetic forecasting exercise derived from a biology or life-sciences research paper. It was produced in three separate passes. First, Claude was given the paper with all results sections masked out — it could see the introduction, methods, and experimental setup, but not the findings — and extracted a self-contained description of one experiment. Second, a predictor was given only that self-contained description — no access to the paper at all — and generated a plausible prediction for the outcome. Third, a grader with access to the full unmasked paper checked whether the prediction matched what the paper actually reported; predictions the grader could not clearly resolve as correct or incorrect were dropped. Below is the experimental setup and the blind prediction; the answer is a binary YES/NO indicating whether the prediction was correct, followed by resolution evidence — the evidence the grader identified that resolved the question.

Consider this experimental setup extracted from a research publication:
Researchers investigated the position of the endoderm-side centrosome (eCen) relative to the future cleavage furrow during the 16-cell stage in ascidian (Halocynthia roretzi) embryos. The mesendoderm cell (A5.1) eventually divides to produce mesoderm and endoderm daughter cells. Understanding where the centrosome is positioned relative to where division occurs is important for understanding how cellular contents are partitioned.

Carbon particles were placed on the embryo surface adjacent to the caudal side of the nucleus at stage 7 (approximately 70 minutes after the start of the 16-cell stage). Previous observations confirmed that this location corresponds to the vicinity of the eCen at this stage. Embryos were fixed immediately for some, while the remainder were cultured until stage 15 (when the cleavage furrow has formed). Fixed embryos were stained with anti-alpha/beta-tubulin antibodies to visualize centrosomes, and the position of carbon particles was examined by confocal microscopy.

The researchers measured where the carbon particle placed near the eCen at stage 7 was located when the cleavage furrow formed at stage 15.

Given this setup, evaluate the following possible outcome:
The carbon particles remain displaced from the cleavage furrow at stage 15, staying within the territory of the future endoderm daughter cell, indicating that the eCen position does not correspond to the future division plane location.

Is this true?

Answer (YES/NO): NO